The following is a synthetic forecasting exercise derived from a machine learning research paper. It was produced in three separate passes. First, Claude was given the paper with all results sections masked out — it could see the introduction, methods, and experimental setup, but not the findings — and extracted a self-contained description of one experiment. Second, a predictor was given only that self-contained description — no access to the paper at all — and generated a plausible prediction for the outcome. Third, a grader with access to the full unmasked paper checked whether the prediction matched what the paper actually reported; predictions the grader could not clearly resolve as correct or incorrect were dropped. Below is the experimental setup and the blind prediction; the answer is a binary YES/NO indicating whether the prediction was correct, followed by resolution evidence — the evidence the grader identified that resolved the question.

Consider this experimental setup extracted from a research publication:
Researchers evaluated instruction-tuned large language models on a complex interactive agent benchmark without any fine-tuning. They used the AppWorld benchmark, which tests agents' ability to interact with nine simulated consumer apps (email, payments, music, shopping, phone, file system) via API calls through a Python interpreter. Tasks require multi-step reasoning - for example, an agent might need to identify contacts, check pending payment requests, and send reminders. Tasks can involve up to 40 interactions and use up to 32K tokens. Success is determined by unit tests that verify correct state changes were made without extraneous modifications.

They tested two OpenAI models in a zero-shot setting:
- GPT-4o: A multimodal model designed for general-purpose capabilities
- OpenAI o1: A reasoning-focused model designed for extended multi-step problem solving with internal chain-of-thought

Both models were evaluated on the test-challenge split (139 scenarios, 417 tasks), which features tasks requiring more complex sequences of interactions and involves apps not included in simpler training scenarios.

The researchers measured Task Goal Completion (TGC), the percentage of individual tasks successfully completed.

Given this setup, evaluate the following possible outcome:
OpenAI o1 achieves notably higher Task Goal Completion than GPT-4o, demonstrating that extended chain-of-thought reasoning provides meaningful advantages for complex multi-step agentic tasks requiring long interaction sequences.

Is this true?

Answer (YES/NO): YES